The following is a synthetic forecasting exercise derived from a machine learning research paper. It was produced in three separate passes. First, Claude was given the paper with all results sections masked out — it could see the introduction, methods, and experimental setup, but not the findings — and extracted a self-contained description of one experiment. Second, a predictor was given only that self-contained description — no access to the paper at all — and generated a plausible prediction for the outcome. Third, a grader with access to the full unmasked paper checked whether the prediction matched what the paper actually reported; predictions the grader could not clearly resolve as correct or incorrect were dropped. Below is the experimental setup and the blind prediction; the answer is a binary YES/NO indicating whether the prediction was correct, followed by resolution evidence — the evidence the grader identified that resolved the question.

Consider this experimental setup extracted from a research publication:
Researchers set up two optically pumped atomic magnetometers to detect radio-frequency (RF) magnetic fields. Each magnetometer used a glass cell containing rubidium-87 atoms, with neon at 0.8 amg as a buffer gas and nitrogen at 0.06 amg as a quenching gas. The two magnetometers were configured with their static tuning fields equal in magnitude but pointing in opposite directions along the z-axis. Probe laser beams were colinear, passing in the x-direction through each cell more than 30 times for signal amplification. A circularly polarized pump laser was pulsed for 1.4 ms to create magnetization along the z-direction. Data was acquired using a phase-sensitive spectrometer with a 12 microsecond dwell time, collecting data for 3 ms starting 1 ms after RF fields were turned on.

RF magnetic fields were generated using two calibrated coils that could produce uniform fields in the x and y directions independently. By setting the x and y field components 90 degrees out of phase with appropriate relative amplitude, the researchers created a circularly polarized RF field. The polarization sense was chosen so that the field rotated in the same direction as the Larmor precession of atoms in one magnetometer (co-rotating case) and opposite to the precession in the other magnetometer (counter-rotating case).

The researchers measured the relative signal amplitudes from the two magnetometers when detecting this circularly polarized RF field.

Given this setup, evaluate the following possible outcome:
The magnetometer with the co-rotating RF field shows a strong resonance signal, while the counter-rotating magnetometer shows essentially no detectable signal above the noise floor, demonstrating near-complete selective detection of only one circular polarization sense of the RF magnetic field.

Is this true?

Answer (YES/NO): NO